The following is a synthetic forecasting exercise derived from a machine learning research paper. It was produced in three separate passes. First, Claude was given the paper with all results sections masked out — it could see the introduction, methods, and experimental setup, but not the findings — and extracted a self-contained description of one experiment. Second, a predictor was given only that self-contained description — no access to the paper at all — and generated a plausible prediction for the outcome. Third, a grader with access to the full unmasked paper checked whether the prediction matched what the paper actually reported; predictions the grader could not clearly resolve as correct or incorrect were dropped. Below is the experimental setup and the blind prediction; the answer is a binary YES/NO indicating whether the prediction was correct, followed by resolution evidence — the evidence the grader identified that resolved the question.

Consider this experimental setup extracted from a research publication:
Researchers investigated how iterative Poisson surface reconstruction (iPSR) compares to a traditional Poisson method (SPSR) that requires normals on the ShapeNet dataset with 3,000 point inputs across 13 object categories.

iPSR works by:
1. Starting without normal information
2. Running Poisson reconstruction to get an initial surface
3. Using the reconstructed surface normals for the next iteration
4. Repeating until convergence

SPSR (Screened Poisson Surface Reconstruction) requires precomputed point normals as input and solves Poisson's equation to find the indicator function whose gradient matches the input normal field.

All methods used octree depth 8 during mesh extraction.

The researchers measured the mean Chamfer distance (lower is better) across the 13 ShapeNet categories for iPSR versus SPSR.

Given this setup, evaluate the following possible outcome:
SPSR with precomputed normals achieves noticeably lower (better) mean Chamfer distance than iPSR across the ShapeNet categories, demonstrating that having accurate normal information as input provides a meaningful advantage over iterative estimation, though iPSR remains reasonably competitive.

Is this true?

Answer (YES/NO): YES